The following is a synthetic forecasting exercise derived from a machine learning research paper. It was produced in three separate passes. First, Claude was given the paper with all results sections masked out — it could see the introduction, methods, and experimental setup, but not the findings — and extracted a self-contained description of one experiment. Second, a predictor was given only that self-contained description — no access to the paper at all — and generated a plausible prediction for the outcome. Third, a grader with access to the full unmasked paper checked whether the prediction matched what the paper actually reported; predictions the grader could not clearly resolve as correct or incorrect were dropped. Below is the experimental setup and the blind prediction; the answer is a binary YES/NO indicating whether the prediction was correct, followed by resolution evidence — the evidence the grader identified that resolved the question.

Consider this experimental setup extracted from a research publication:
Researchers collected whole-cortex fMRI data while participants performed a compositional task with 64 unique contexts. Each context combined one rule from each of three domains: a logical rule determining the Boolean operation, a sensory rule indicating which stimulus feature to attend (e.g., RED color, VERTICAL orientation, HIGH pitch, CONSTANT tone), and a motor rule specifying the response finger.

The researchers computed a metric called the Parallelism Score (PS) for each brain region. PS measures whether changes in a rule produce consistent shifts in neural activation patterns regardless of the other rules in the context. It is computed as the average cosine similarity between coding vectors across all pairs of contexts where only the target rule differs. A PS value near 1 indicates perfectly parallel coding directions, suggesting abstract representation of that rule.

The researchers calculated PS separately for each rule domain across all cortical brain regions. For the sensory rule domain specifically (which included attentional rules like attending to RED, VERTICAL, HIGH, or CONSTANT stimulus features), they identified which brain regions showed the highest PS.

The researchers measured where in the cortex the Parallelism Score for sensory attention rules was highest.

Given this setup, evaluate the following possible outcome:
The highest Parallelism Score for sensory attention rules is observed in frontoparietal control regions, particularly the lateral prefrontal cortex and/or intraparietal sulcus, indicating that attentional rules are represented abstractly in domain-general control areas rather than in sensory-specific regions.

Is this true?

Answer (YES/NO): NO